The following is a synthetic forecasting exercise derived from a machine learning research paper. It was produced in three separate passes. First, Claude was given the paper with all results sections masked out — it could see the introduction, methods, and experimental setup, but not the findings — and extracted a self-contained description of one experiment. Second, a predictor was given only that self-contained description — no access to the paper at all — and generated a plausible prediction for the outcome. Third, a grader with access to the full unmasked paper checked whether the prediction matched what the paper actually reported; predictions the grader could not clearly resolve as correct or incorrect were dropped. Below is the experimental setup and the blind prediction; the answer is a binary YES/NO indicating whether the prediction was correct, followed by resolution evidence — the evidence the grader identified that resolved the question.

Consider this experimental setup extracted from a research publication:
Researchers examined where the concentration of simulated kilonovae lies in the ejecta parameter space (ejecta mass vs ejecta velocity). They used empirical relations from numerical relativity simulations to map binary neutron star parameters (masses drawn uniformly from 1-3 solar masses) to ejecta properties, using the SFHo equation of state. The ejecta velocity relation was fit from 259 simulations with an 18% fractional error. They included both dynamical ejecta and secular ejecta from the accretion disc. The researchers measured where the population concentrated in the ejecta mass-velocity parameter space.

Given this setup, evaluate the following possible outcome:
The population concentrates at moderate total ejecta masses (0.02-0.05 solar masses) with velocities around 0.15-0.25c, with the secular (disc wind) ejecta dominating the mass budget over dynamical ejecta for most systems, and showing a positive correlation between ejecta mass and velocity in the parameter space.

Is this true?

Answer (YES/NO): NO